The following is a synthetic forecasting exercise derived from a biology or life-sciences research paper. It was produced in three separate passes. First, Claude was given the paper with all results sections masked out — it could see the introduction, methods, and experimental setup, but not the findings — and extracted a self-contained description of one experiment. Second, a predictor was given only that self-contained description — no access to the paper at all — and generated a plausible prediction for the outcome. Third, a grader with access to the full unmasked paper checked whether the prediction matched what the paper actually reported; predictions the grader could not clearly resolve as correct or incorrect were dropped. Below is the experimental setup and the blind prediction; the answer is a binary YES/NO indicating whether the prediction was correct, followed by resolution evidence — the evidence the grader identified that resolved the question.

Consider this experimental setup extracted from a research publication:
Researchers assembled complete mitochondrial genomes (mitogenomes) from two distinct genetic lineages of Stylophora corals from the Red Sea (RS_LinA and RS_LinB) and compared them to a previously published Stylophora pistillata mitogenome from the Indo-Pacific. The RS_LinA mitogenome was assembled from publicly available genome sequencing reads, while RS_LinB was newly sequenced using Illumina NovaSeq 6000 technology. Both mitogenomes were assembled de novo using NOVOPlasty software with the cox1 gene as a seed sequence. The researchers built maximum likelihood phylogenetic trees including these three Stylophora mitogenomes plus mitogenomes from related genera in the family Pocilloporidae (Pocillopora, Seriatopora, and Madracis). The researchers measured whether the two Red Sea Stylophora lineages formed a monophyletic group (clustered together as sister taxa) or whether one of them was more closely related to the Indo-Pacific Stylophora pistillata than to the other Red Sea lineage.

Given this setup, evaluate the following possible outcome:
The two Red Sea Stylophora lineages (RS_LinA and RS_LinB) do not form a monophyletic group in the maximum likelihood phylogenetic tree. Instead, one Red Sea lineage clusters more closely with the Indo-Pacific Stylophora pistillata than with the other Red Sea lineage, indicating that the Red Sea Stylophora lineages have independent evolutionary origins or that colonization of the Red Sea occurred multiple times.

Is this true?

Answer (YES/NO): YES